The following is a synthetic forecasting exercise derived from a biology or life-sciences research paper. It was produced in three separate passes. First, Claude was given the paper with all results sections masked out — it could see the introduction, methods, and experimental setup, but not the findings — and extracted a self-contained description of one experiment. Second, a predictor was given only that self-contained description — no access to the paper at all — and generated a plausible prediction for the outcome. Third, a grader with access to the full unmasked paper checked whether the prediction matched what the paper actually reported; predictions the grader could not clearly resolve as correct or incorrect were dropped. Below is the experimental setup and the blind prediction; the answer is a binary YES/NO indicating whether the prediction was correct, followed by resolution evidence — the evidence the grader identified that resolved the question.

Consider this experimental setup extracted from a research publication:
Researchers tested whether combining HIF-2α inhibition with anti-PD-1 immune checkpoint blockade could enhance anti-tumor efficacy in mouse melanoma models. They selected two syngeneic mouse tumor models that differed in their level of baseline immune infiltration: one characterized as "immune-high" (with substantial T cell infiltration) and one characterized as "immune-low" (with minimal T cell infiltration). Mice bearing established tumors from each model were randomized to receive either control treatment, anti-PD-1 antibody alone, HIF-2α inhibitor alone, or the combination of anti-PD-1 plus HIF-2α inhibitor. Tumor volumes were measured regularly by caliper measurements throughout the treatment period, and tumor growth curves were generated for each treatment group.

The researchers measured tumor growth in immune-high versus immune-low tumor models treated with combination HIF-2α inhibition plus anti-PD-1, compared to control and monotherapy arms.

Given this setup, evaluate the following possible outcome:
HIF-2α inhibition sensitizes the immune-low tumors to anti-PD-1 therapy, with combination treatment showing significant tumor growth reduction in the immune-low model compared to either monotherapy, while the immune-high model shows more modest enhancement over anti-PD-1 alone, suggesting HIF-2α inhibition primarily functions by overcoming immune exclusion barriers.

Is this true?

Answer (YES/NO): NO